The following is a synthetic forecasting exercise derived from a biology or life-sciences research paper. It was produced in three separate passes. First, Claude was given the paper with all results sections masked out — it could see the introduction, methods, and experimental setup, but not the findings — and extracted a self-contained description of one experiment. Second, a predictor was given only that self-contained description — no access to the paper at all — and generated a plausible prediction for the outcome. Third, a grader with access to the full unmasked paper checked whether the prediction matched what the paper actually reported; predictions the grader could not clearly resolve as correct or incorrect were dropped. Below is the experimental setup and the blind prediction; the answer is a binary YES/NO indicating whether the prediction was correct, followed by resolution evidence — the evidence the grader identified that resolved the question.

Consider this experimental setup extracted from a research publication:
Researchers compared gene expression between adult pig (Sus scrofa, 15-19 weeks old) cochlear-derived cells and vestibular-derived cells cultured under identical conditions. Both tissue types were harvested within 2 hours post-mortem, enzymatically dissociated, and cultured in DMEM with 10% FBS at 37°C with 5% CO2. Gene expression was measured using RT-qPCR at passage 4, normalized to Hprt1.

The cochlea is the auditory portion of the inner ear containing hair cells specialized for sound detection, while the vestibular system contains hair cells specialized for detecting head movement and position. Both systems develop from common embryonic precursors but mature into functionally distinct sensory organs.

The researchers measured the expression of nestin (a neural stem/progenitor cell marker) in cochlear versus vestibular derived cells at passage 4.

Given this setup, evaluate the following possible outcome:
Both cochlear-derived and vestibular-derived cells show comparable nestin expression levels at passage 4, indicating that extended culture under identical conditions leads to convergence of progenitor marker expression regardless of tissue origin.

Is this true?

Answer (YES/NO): NO